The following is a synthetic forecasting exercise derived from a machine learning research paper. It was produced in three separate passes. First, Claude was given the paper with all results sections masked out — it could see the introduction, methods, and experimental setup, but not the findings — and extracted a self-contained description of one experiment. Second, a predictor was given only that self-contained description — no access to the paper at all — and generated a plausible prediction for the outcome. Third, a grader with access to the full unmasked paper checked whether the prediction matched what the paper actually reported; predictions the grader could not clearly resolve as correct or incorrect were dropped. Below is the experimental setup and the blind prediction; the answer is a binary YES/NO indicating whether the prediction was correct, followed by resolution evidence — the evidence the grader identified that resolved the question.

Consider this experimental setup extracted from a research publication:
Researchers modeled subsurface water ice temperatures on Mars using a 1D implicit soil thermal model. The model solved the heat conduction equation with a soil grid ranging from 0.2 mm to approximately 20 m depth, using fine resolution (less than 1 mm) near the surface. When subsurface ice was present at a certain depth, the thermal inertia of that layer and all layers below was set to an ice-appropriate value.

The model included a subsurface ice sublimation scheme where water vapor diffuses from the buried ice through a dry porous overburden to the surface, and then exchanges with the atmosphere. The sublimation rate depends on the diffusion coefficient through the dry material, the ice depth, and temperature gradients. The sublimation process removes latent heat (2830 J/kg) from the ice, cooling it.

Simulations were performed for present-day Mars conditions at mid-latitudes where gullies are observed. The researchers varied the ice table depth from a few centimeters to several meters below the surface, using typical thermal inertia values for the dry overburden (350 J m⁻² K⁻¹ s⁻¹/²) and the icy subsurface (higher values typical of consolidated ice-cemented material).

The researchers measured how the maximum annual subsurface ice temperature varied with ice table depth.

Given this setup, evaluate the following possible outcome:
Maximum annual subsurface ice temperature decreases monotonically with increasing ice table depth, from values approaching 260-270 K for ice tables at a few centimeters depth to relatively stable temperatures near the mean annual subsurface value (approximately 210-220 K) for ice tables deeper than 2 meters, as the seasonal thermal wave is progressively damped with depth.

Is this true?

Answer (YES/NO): NO